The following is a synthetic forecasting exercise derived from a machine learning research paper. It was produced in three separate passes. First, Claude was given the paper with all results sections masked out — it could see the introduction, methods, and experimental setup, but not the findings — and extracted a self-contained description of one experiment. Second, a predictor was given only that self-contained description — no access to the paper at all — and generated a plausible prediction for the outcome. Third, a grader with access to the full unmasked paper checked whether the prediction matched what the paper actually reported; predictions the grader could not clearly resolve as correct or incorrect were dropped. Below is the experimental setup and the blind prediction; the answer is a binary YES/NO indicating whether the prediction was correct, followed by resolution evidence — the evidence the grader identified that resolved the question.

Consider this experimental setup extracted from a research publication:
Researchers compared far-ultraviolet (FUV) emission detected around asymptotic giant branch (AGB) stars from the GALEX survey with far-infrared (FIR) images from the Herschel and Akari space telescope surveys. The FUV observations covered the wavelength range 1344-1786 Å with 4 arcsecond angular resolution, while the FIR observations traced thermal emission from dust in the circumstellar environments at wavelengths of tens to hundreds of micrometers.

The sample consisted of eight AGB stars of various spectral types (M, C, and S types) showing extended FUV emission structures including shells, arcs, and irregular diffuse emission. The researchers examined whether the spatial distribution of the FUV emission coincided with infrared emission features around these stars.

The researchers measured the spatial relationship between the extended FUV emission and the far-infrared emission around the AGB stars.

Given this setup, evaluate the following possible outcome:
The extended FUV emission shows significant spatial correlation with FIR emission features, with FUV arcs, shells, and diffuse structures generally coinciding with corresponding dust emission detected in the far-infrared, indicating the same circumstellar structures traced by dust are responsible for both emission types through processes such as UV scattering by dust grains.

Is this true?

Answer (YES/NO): NO